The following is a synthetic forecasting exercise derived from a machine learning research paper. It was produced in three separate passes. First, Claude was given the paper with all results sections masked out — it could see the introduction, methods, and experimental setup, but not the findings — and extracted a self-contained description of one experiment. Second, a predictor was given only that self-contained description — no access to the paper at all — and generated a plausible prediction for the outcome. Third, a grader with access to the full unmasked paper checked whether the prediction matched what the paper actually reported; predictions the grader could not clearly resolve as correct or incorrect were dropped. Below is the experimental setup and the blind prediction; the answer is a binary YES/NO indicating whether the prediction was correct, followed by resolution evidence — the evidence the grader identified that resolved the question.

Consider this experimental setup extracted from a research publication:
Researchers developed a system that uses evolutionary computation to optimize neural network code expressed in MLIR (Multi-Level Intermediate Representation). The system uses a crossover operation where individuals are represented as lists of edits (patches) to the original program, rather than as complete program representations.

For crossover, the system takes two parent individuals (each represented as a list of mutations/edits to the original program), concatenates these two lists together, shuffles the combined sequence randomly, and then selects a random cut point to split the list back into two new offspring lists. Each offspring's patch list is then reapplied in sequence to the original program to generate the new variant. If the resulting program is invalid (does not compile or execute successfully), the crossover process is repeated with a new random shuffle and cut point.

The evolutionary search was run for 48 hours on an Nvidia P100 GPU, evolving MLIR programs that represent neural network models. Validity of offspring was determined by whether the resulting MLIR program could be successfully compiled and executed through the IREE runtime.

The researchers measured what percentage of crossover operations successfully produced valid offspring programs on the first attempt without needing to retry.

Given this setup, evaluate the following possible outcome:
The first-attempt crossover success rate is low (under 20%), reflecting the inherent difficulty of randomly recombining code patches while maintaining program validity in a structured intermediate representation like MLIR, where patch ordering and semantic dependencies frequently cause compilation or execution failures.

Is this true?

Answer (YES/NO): NO